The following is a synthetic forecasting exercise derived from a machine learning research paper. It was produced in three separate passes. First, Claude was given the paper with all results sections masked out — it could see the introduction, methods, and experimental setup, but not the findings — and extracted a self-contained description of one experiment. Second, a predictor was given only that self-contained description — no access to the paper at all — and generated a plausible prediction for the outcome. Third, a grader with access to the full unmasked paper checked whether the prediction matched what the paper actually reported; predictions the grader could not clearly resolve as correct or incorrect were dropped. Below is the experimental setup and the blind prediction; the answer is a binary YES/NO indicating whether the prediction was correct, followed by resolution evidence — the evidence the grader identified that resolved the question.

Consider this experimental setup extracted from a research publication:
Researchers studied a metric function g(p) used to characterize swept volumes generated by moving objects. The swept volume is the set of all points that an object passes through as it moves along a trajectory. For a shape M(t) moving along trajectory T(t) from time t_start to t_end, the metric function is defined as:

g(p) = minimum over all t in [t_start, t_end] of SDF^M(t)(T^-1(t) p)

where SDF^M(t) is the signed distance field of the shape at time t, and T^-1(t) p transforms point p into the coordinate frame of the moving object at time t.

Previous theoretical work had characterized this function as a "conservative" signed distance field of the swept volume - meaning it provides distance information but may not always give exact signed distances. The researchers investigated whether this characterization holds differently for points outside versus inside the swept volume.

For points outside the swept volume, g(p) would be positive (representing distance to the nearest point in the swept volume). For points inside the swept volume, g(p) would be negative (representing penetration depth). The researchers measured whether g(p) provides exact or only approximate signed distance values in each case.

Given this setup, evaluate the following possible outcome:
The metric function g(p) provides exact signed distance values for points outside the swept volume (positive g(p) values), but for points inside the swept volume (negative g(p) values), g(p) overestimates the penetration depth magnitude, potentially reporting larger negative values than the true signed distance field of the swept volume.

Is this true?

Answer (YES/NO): NO